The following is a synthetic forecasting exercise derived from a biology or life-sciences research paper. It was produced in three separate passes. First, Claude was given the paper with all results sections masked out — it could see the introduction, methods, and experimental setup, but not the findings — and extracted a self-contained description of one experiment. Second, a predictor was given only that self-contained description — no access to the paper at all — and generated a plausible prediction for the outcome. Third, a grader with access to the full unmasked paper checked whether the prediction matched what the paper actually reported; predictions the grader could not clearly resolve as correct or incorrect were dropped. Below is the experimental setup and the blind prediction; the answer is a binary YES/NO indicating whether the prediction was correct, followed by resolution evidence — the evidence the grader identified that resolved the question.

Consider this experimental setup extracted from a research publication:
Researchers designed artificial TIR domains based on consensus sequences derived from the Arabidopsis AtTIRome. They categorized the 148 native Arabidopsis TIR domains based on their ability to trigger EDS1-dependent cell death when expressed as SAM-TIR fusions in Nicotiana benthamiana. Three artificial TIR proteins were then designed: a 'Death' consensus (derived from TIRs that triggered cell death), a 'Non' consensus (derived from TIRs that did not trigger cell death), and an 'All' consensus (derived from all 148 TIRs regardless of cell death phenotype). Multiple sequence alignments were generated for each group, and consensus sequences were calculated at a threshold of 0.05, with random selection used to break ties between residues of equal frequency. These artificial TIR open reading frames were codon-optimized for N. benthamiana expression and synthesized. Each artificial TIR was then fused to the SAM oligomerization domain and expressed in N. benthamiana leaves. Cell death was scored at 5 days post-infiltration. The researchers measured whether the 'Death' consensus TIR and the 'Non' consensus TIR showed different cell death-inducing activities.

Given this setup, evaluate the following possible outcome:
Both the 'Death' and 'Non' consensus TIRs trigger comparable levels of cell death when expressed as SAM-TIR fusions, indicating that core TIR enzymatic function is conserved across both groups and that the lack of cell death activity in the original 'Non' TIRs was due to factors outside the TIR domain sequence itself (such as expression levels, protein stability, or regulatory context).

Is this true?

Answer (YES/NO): NO